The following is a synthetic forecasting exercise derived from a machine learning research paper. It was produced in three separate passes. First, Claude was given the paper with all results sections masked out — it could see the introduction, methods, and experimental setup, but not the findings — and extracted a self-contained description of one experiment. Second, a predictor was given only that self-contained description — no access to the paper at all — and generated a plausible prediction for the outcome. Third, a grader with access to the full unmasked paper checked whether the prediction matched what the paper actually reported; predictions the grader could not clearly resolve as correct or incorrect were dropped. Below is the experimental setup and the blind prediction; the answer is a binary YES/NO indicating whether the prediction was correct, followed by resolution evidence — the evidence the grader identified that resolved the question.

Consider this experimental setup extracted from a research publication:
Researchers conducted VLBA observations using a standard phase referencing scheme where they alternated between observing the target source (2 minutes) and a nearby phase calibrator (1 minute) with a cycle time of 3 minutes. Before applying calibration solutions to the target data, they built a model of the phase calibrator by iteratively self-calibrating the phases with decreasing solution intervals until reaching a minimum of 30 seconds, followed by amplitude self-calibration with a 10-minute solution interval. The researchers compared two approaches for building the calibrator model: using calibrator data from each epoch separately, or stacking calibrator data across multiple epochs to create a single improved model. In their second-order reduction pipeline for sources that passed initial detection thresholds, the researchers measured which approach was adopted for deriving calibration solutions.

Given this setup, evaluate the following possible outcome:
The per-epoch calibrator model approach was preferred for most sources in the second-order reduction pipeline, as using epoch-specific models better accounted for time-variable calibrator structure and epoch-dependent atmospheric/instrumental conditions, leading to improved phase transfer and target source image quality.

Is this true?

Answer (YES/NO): NO